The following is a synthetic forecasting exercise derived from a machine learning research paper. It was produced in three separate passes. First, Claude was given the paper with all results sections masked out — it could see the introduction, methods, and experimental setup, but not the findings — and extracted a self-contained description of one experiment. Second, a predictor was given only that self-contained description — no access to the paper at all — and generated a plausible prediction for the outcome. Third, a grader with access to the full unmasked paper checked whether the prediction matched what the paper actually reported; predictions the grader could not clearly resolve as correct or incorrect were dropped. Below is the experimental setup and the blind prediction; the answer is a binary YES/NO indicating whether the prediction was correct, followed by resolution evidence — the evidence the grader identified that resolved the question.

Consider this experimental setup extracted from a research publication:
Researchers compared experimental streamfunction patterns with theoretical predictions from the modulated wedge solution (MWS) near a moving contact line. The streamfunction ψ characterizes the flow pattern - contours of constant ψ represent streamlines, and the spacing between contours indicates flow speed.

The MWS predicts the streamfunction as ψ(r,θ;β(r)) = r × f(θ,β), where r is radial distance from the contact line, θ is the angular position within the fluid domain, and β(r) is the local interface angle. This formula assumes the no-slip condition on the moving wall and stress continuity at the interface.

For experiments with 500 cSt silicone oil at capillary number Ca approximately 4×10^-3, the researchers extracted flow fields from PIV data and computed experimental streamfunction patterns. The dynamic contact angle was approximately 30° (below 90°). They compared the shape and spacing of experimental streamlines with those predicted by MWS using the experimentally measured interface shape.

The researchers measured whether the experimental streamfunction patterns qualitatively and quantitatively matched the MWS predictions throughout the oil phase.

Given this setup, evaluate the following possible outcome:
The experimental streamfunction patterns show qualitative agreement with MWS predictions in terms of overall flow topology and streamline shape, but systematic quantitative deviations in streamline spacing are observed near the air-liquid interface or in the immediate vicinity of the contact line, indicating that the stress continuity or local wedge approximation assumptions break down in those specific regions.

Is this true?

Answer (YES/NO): NO